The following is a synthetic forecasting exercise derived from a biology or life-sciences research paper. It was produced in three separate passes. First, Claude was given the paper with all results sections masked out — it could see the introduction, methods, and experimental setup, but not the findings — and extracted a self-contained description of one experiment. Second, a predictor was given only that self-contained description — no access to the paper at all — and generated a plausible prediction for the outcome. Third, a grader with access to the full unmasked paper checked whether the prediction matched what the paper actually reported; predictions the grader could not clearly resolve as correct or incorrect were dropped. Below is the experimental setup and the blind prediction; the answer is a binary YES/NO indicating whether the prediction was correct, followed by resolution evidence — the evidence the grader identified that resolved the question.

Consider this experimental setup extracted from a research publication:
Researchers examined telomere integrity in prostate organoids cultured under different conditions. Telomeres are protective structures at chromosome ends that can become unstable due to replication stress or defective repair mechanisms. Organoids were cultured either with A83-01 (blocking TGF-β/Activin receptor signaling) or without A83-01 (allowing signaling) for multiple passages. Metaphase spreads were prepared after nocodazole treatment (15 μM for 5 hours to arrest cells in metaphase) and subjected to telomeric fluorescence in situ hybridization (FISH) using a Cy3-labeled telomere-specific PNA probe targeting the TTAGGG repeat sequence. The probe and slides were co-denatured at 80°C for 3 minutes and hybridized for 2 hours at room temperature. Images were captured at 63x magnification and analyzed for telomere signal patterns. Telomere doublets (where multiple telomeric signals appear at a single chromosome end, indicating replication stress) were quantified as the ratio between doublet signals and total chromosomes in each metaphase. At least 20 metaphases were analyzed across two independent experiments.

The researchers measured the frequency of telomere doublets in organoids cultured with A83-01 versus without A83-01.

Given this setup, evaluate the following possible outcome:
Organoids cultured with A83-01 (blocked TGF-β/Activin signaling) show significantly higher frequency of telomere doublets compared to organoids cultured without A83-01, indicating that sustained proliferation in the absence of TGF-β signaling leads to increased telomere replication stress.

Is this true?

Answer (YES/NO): NO